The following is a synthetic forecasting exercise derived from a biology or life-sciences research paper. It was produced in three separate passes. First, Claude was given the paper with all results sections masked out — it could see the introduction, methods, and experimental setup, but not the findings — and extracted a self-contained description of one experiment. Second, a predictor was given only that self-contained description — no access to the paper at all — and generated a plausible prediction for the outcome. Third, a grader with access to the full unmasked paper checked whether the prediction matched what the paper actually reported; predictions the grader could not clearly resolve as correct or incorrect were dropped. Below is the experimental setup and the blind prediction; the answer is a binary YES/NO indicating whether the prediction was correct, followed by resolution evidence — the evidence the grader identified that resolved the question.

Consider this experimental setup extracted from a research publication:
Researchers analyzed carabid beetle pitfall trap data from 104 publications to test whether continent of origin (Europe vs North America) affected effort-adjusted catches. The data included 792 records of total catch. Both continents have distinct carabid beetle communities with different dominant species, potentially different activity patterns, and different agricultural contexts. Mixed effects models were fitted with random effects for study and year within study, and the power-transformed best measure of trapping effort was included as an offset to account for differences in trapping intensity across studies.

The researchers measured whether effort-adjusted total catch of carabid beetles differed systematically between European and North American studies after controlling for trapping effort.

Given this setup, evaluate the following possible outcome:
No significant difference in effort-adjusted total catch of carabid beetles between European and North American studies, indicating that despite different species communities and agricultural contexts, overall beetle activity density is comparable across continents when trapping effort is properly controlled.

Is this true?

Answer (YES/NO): NO